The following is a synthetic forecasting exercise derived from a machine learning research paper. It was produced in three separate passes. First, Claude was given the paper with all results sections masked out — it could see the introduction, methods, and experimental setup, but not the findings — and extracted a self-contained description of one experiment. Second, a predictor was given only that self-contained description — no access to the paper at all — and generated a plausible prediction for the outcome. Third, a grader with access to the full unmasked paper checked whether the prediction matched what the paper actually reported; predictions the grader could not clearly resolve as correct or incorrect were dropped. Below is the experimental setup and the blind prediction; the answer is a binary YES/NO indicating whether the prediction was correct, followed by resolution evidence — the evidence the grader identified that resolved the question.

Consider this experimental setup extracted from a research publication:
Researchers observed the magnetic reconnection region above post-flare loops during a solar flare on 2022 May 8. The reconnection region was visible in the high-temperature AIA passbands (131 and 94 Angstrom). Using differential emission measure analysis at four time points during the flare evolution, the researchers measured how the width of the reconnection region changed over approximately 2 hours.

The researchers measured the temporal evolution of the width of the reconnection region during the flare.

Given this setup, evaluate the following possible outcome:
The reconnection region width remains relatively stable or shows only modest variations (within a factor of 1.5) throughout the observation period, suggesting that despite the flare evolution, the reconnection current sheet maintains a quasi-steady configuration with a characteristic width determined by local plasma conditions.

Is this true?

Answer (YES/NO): NO